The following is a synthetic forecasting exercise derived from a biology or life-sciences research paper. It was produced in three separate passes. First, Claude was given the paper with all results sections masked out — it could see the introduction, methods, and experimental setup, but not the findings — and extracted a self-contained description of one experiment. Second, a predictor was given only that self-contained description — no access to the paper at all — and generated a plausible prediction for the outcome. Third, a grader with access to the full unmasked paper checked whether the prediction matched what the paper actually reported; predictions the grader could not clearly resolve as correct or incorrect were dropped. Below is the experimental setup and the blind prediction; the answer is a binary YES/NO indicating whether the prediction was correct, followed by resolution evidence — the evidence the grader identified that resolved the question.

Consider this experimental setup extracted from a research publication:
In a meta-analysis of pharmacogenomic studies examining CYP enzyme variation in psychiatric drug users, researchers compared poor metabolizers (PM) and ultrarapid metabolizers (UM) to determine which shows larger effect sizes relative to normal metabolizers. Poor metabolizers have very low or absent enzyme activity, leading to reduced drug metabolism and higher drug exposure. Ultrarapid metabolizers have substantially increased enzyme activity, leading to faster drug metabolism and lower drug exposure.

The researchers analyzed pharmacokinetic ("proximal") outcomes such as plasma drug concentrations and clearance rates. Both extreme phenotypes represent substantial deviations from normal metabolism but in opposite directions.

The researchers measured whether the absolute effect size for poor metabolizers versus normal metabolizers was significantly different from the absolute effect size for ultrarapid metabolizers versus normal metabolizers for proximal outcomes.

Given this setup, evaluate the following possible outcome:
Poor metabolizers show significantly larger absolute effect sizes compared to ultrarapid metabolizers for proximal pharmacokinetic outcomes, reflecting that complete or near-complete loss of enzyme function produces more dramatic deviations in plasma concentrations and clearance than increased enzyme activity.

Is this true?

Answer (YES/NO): YES